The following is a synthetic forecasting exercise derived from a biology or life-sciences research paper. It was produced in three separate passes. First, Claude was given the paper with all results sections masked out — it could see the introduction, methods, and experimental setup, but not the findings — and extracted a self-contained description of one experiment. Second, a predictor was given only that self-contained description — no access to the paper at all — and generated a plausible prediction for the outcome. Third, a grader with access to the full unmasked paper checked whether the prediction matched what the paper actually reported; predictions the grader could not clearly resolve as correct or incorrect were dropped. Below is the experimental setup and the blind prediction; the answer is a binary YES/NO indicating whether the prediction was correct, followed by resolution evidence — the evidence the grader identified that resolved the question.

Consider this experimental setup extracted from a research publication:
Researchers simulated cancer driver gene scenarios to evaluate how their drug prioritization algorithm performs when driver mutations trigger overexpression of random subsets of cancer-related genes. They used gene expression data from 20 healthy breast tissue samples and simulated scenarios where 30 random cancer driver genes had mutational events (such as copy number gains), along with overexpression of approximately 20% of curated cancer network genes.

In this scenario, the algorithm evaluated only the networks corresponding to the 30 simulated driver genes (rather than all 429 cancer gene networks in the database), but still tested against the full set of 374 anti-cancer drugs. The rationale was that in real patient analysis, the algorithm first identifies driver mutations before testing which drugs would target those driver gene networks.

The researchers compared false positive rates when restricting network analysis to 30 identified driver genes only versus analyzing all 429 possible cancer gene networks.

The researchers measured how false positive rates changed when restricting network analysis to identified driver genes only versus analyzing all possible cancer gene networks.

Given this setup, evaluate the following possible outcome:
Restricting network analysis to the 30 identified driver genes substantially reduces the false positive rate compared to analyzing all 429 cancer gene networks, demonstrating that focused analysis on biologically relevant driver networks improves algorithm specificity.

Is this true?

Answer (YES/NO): YES